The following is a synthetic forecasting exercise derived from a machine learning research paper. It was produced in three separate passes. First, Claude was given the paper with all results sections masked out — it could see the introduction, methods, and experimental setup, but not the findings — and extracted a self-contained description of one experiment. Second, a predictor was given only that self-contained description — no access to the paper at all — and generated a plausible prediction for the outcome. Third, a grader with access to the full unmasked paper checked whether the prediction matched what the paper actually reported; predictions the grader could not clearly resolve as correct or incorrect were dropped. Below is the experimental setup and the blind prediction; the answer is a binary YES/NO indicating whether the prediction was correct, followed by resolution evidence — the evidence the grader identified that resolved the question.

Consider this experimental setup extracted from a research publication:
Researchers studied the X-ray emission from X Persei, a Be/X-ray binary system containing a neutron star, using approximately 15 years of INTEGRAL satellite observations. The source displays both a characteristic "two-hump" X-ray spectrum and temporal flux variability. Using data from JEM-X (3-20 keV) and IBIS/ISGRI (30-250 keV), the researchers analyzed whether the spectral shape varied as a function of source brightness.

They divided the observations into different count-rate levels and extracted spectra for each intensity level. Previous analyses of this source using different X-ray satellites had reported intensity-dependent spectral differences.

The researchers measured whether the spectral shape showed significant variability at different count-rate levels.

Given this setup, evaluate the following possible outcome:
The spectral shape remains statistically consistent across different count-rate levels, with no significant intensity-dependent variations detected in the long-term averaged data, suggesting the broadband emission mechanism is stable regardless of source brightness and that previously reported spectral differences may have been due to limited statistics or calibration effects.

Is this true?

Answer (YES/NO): NO